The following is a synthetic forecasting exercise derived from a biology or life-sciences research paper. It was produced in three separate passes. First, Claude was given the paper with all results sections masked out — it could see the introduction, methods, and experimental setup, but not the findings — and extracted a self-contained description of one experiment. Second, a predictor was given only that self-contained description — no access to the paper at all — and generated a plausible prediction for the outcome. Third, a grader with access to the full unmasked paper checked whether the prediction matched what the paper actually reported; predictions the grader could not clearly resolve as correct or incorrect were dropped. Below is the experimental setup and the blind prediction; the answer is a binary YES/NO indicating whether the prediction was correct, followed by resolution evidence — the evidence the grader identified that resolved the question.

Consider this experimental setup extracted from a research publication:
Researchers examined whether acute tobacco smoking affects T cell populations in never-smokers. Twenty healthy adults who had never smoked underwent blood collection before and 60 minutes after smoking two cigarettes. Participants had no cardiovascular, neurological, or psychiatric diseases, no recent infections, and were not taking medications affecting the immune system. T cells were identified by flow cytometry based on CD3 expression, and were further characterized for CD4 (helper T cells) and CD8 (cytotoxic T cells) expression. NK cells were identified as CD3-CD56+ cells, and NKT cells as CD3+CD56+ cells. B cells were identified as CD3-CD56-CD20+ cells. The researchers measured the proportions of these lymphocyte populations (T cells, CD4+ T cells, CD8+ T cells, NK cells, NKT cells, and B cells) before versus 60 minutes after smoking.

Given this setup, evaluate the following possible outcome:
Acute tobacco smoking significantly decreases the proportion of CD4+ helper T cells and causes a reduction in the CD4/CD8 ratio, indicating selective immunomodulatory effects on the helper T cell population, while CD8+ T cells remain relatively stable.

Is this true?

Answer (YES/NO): NO